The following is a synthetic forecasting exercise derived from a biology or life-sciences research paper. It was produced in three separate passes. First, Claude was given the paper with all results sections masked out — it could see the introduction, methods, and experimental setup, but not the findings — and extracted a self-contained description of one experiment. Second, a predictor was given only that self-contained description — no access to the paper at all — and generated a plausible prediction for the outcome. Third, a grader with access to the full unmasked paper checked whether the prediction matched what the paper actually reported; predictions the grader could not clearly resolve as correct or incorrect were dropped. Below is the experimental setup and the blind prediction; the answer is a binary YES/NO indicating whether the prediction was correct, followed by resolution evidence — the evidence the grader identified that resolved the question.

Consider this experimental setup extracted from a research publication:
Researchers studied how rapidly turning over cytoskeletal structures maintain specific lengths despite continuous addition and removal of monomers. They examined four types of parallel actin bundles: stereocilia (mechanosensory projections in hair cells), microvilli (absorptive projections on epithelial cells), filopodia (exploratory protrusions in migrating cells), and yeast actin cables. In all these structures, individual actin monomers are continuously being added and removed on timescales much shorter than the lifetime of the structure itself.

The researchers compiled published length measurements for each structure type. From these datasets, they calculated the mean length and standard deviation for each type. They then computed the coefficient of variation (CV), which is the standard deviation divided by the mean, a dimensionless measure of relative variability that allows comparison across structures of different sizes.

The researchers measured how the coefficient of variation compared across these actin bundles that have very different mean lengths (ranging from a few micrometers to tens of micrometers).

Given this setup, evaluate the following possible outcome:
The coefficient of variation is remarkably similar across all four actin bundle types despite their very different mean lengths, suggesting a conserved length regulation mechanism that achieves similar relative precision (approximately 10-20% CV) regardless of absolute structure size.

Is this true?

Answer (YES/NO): NO